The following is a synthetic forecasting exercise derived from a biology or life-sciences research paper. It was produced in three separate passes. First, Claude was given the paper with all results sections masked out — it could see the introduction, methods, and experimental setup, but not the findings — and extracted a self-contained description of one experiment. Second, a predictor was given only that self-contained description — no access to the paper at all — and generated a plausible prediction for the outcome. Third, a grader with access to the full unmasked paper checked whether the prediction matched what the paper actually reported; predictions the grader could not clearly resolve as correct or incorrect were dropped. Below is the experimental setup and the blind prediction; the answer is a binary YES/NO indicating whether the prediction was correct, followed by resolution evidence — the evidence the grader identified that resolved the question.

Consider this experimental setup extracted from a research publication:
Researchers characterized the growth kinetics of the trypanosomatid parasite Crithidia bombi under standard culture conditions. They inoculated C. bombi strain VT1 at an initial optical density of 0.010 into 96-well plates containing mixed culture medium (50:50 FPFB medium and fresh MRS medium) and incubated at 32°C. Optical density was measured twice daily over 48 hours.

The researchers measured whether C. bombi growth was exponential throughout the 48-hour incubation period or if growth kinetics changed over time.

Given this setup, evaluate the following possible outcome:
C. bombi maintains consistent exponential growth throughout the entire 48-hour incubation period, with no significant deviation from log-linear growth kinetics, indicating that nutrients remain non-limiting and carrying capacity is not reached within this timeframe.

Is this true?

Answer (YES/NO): NO